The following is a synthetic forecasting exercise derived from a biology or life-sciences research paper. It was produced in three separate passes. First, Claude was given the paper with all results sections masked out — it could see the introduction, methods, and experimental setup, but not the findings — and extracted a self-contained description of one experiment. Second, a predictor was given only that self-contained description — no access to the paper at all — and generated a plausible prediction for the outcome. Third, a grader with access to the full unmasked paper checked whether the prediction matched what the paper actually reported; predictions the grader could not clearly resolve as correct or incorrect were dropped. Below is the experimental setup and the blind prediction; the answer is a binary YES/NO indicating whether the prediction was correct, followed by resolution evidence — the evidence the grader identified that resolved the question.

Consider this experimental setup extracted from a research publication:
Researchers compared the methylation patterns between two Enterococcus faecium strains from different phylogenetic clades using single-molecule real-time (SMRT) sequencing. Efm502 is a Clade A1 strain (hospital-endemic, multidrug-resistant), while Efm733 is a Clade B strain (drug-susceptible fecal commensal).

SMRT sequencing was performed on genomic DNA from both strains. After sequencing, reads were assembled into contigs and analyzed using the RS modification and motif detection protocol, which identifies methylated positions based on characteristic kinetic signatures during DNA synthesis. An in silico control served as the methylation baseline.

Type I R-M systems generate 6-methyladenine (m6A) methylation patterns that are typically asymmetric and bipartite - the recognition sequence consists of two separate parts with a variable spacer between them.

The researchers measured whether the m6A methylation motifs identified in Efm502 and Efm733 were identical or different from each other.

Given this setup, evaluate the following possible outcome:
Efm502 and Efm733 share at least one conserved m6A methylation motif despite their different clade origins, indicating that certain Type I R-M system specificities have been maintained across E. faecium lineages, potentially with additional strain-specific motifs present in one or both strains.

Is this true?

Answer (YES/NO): NO